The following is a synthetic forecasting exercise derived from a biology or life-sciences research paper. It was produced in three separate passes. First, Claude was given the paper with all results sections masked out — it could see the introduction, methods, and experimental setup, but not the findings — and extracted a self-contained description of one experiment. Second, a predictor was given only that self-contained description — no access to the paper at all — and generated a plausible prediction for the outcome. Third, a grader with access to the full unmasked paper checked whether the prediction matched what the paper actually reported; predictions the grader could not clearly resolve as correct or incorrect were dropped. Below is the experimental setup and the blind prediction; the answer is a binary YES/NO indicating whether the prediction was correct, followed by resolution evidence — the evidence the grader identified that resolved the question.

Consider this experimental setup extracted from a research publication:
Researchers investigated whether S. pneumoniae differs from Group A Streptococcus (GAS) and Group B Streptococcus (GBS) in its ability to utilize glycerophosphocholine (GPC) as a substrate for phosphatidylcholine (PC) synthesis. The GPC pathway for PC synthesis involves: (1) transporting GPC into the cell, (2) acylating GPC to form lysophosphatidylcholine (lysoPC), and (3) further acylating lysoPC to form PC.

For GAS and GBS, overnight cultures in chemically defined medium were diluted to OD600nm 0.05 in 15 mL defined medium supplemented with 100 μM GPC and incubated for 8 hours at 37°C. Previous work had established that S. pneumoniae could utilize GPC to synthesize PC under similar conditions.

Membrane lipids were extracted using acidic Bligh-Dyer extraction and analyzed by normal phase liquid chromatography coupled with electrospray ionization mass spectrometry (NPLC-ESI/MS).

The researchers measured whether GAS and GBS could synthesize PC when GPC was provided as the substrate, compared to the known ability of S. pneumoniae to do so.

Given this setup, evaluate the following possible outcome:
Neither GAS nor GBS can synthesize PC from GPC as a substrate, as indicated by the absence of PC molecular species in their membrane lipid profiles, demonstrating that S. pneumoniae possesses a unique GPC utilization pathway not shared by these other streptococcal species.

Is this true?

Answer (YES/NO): NO